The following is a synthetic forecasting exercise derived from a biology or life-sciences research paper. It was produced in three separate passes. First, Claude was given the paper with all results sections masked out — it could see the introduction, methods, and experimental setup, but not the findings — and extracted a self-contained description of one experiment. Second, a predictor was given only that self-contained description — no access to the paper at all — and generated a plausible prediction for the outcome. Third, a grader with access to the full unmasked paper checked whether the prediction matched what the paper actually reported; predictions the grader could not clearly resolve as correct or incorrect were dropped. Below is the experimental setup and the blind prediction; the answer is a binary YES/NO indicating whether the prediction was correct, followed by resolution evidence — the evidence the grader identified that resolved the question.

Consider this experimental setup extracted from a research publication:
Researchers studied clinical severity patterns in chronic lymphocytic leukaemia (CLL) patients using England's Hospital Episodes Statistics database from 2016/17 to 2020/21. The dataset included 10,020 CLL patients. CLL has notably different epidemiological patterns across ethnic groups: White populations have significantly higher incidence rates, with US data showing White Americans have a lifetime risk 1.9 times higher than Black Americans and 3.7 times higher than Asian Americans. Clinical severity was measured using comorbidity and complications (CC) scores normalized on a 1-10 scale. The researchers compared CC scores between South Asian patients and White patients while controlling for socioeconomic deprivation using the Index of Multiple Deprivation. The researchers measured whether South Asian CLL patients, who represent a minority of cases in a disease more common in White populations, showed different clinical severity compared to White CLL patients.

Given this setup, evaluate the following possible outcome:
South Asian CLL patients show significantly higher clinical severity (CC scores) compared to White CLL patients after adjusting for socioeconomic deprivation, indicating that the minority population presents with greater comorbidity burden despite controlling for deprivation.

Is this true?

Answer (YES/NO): NO